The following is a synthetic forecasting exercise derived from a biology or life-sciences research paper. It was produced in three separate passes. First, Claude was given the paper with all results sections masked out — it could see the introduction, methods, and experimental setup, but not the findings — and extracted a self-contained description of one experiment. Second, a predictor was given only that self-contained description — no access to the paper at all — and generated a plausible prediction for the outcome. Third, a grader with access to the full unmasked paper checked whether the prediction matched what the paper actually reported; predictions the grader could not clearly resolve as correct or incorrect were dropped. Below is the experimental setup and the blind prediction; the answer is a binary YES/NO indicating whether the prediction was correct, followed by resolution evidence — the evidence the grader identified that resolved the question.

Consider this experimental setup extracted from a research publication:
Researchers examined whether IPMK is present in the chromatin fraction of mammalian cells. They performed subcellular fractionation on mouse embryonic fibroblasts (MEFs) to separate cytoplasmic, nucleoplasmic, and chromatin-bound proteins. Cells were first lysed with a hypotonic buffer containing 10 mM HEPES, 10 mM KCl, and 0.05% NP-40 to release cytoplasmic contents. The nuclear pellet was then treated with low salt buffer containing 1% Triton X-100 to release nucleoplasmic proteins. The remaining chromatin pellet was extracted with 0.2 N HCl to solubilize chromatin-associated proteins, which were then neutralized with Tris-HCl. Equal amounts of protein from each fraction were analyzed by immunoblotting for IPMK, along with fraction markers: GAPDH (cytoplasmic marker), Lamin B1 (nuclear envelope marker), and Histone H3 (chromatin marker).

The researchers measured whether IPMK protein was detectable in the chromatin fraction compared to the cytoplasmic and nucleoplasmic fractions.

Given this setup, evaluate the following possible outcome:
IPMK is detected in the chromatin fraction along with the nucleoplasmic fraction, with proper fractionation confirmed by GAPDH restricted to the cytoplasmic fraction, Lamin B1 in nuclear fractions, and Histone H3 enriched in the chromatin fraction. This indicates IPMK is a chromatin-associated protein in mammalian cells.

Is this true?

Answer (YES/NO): NO